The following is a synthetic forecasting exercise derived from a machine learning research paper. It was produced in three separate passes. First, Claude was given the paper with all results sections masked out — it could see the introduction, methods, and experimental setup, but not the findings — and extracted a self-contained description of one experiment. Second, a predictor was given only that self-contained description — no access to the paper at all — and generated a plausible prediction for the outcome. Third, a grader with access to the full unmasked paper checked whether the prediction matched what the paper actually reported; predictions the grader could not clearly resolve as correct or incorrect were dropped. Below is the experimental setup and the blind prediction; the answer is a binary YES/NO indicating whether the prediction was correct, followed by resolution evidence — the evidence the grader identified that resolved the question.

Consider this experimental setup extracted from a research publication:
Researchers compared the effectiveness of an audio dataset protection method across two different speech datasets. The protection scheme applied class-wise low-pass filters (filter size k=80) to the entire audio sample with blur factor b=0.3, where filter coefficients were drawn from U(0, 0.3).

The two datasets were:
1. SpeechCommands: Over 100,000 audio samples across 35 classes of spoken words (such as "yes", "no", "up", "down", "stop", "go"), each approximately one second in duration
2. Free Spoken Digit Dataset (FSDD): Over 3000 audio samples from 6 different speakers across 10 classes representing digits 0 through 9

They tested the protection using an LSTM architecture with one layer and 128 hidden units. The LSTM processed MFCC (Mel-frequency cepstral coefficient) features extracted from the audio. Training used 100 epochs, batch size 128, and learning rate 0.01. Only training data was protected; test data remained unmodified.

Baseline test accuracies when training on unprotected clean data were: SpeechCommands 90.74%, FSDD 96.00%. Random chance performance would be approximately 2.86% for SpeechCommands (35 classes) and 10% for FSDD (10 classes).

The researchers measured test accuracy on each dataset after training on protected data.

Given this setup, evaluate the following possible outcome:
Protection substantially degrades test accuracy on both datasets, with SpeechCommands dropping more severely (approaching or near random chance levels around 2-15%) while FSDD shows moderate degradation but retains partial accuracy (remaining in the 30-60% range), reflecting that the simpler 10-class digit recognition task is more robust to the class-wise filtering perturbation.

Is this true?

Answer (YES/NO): NO